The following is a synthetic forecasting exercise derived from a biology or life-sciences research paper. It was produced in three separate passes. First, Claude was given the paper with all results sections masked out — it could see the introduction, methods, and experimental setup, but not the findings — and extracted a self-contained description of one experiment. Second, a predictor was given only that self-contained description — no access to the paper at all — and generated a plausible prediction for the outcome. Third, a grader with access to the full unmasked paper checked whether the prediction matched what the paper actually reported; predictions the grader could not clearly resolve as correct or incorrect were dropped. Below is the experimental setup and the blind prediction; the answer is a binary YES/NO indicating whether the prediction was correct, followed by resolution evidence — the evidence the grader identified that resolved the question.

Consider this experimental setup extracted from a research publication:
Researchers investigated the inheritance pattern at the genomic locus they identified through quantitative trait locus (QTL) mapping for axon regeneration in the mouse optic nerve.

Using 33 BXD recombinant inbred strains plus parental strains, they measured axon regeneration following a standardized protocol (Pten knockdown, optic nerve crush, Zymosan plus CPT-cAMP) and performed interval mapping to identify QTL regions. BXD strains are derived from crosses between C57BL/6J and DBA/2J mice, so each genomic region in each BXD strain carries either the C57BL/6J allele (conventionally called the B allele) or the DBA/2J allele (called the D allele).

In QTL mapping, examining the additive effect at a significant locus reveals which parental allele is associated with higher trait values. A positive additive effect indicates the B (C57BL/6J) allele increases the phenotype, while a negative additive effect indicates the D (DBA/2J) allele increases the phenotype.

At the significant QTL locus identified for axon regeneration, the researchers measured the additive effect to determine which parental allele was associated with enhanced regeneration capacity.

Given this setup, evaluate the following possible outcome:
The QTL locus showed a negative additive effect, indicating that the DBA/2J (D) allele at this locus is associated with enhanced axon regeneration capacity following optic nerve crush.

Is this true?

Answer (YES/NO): NO